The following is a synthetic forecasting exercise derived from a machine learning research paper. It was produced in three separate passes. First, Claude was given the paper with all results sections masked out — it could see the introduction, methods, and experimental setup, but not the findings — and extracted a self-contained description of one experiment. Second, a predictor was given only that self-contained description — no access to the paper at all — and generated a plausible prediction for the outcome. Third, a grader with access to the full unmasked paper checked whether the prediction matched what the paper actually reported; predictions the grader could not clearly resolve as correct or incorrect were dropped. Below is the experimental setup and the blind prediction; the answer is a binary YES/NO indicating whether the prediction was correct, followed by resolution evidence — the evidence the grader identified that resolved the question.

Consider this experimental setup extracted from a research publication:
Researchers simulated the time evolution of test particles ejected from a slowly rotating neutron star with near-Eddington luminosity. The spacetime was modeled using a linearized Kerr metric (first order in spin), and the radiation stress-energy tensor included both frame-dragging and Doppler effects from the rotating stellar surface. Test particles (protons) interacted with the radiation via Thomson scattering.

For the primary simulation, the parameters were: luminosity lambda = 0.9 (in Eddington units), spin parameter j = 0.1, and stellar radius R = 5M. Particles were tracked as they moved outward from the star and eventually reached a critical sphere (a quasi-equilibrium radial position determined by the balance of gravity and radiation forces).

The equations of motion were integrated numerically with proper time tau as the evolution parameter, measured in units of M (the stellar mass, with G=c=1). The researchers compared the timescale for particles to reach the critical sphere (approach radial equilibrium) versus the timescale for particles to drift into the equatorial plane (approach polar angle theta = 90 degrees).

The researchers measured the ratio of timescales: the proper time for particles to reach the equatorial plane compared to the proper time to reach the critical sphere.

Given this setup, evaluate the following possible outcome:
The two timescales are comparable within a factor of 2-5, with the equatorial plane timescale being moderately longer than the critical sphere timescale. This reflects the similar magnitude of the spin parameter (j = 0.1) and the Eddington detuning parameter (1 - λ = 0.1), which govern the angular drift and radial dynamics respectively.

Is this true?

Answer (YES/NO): NO